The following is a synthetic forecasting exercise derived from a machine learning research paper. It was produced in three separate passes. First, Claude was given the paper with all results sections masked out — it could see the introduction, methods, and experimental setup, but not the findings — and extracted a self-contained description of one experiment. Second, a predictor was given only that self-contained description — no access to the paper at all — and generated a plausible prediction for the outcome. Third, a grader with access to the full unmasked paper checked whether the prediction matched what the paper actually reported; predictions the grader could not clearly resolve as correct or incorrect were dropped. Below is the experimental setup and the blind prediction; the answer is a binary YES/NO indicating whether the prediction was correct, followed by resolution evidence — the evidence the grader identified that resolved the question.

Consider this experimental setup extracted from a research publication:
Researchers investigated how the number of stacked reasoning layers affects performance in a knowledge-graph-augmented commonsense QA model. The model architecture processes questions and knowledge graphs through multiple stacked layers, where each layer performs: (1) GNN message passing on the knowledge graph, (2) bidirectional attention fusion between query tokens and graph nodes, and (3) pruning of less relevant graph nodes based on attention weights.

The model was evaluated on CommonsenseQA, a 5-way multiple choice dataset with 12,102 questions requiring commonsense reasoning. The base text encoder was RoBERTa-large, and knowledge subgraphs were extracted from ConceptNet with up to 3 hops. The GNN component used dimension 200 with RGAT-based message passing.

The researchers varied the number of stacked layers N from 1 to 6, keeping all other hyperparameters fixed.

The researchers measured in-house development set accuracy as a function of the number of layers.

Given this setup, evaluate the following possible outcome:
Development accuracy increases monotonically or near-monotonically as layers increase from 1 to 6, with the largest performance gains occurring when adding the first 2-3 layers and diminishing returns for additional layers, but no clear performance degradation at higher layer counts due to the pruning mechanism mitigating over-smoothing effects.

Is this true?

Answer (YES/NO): NO